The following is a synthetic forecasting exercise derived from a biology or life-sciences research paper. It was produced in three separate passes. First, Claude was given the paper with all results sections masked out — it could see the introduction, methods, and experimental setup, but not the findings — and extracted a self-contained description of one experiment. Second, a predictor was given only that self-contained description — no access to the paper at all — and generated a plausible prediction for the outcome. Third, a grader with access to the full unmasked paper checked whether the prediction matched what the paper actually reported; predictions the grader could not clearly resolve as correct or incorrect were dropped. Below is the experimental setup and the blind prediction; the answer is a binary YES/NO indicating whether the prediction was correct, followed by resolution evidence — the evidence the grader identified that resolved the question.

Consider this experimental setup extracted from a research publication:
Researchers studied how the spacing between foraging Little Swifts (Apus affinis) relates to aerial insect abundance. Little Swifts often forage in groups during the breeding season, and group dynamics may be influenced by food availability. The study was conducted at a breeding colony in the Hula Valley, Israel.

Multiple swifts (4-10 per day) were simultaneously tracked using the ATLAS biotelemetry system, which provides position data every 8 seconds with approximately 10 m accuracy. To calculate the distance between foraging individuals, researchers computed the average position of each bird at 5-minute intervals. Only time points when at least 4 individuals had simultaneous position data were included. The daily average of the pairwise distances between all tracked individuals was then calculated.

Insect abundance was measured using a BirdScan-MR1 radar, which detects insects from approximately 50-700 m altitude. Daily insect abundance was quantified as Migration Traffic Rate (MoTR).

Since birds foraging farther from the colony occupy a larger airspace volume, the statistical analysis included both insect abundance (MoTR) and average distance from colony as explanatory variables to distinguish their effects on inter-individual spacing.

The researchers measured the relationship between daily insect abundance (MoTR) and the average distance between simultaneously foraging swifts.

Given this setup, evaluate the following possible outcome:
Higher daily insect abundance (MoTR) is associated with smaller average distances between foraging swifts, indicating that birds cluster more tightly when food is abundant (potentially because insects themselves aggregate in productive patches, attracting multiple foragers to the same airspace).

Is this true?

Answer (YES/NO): YES